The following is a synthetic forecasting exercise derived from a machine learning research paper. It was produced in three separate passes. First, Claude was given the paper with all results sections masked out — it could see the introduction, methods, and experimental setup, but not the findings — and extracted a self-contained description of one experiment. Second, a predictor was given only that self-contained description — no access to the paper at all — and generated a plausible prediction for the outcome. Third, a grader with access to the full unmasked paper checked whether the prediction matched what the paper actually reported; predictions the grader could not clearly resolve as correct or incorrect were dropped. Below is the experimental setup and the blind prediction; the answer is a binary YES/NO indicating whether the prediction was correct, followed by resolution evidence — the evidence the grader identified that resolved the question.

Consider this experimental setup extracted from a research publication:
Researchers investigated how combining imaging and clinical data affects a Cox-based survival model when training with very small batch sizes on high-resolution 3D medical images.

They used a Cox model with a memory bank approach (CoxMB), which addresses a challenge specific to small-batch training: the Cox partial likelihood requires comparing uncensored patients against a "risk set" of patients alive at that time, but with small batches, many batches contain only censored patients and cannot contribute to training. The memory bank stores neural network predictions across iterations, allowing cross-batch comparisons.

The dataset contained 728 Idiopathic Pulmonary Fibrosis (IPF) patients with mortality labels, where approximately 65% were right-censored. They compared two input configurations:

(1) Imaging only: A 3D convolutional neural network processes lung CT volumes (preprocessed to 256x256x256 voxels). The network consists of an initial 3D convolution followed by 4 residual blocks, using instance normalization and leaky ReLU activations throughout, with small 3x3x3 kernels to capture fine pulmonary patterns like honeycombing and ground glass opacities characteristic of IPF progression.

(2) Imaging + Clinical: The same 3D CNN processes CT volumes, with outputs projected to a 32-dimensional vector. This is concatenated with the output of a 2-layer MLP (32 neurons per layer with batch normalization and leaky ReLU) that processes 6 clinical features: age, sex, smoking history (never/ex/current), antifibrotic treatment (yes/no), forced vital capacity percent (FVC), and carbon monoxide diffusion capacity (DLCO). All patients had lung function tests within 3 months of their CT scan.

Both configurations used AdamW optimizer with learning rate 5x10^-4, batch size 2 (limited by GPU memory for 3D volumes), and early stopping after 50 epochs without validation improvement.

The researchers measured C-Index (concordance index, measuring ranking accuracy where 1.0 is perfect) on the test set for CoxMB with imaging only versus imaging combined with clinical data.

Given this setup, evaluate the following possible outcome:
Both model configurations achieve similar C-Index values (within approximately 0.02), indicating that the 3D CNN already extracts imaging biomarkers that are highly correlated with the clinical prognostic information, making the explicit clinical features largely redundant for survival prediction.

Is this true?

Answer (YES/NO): NO